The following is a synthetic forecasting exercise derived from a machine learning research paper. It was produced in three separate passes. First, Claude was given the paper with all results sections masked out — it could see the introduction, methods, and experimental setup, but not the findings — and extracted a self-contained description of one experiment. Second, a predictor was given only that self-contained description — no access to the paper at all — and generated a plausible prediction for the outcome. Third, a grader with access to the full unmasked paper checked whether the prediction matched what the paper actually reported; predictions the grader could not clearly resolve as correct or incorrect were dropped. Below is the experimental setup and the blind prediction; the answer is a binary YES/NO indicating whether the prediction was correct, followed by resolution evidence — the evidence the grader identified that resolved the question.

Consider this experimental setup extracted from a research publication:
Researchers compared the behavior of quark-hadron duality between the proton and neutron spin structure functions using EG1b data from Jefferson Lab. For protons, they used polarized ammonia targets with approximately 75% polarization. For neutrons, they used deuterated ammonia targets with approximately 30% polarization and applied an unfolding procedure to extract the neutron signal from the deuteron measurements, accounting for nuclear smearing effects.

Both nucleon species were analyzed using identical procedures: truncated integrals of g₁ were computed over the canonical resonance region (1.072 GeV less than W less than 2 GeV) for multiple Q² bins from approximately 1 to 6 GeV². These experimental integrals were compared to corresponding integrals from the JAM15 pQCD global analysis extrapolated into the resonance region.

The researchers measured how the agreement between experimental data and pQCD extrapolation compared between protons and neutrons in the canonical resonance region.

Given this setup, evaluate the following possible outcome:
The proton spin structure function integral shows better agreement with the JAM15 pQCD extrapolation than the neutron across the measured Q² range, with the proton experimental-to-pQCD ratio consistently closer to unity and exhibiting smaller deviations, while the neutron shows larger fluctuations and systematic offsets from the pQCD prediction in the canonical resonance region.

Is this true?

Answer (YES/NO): NO